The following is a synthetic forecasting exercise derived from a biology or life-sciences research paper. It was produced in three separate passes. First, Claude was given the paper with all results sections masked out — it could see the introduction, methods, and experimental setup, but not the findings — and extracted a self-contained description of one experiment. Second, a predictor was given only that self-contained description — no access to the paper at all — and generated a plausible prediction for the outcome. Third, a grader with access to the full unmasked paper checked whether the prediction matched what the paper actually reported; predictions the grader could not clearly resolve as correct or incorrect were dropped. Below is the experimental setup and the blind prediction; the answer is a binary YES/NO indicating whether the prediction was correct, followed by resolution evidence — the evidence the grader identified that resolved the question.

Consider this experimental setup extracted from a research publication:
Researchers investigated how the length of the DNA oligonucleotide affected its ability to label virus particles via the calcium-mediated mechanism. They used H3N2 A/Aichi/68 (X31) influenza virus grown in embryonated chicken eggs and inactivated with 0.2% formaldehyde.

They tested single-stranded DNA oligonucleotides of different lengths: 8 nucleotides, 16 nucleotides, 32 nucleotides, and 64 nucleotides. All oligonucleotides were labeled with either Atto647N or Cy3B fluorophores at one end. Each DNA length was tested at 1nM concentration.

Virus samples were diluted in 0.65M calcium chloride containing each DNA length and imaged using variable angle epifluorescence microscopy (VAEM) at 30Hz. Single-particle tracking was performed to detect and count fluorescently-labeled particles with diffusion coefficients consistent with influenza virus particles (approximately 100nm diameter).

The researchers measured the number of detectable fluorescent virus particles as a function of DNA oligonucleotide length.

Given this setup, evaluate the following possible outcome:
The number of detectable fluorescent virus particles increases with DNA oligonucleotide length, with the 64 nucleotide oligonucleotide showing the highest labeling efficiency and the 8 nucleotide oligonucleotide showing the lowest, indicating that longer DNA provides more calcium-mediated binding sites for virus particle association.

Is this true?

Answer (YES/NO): NO